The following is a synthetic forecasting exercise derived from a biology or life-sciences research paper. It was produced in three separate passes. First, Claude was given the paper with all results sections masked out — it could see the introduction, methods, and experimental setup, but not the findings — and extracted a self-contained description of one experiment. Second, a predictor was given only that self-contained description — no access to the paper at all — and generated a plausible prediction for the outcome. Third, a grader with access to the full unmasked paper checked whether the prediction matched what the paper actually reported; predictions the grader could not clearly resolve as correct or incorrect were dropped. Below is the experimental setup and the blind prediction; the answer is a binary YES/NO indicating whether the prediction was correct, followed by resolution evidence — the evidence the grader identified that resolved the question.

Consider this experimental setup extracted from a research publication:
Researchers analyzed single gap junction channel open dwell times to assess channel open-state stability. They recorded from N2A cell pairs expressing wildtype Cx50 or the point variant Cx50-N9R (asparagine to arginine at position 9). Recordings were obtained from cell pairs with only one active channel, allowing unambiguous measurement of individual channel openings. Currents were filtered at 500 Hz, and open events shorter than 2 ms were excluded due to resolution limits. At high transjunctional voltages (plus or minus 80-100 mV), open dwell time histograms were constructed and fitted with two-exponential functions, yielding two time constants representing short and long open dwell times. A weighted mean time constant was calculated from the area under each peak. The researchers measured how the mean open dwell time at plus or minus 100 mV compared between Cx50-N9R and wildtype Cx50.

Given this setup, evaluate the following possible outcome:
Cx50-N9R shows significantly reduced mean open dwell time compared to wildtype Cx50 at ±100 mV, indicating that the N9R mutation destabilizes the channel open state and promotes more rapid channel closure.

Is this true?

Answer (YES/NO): YES